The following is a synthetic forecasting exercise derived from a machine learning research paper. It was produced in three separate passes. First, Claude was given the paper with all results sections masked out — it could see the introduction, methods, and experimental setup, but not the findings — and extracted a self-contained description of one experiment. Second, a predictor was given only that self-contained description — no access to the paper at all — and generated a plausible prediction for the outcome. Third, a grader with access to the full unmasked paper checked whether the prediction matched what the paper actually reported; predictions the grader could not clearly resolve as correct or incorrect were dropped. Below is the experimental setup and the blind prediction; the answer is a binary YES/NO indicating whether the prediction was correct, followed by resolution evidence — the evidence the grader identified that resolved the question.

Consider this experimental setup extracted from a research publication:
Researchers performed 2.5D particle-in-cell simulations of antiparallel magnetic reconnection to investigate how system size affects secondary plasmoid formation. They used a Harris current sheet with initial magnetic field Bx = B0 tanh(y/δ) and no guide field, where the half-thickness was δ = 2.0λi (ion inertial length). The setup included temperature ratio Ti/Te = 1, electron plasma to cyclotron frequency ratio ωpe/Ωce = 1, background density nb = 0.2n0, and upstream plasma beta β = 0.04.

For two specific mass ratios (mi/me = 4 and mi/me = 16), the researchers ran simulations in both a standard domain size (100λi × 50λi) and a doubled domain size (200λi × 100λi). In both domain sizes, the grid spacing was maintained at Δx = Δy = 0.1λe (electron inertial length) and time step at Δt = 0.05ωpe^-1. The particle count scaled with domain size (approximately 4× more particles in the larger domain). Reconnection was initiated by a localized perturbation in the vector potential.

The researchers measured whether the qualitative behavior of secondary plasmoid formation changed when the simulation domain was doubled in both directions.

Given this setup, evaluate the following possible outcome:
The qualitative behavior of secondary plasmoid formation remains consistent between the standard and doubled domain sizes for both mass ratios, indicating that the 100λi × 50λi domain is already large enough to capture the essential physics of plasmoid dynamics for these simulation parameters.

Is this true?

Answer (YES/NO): YES